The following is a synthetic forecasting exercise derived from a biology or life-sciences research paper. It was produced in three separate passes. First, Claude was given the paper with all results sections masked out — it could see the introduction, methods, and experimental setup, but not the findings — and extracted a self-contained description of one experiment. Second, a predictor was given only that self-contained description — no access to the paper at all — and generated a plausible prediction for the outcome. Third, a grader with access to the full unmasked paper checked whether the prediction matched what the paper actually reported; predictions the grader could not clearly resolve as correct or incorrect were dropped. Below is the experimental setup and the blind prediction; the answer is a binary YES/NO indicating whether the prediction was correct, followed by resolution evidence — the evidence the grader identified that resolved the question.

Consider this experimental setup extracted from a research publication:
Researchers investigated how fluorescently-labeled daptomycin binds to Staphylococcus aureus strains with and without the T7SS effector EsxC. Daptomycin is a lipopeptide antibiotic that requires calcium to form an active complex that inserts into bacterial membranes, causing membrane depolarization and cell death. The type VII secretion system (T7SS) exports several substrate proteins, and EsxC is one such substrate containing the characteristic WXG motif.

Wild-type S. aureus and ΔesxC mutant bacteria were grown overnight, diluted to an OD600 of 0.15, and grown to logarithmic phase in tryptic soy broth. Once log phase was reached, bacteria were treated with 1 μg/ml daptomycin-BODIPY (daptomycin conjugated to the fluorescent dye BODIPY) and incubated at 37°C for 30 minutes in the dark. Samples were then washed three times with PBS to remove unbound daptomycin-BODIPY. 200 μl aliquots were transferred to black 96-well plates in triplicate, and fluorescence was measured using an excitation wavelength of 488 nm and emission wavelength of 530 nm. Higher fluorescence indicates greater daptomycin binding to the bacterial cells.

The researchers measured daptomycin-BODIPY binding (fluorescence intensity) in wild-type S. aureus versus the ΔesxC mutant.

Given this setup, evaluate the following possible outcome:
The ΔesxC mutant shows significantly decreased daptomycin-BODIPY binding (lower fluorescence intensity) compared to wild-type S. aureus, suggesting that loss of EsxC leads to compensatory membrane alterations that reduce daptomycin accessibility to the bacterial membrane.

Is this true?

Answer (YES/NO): NO